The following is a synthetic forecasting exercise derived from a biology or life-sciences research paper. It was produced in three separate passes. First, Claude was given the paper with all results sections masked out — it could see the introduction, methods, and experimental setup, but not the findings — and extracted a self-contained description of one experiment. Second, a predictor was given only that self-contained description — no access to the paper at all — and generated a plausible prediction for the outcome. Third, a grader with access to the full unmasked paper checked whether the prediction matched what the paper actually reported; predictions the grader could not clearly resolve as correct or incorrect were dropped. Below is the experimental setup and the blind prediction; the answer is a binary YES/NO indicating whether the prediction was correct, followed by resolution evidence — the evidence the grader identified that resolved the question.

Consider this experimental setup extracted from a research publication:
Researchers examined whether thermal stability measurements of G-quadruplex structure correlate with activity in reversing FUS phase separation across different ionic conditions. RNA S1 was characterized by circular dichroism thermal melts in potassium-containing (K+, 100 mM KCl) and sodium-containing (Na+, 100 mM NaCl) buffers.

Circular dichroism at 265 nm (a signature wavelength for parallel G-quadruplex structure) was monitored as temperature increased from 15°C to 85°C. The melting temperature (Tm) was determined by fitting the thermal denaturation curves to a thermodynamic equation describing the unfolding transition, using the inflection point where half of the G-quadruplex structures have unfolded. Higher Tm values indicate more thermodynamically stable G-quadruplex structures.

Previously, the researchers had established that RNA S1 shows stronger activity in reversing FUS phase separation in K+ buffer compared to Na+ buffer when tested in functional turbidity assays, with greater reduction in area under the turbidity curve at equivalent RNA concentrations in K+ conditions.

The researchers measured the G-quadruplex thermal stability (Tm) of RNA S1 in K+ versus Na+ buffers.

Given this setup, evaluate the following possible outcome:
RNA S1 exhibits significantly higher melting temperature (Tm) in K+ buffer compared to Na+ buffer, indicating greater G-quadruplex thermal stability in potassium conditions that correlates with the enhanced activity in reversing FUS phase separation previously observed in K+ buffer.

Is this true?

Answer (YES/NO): YES